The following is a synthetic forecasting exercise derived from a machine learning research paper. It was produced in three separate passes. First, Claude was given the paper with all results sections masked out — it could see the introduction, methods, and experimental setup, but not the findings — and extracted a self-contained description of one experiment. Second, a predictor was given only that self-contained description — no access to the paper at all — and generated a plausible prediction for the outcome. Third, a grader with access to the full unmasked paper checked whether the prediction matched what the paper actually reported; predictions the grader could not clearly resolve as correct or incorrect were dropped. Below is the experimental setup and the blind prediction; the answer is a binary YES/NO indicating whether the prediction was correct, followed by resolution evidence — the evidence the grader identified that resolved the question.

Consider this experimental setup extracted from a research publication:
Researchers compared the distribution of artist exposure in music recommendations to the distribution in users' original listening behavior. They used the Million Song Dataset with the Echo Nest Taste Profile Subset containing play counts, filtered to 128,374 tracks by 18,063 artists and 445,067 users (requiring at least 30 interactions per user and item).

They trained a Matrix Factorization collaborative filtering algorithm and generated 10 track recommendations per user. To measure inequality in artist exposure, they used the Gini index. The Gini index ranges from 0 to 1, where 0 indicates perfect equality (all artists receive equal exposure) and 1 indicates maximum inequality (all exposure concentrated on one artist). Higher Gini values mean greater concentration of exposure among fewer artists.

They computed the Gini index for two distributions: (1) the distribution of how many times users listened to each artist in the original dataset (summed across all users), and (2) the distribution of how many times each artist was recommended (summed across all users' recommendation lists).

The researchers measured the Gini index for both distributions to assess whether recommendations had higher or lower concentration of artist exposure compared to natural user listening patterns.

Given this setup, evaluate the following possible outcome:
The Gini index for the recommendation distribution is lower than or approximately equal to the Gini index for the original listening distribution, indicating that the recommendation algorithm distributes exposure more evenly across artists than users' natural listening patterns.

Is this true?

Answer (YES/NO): NO